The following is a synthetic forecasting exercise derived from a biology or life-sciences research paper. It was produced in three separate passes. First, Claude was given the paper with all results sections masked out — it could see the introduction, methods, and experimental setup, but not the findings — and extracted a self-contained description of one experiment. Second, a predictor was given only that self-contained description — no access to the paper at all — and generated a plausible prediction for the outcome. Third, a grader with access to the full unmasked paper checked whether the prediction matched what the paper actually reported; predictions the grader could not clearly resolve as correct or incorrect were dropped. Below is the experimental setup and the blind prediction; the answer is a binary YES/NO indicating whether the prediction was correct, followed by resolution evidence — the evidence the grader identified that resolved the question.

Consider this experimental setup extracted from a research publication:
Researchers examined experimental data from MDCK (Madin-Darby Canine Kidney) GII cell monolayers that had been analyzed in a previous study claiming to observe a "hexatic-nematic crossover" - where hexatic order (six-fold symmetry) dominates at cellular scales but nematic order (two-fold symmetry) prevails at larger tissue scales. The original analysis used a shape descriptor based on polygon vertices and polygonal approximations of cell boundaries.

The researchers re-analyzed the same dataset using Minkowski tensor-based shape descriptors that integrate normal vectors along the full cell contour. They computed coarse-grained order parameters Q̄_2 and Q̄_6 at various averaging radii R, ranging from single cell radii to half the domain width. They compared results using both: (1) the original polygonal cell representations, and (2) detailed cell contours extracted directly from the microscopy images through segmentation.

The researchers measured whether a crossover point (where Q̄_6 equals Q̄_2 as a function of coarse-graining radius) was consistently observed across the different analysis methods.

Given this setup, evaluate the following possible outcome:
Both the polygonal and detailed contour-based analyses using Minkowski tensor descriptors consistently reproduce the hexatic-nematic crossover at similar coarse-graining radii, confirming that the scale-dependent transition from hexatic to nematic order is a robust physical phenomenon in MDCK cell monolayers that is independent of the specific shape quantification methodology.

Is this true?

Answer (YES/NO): NO